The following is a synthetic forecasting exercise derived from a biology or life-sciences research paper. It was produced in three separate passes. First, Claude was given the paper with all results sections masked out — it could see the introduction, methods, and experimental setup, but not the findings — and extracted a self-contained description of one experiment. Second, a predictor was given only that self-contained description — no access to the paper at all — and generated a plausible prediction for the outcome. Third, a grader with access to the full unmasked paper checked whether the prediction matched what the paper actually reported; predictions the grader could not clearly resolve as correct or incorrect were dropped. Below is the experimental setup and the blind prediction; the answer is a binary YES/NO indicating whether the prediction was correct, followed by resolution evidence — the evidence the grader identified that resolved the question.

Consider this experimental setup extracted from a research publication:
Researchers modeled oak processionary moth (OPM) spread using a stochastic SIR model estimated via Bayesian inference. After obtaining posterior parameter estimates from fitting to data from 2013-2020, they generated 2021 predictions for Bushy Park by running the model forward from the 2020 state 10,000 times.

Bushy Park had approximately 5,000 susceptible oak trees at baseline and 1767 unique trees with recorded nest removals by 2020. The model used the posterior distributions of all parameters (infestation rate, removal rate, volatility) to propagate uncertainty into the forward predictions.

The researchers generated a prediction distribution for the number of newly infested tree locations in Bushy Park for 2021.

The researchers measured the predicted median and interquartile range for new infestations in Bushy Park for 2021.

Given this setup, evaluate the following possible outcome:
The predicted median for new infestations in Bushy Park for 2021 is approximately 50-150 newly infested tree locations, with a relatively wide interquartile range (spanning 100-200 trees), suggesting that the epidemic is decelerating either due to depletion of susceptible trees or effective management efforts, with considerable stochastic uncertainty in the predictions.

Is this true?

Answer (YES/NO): NO